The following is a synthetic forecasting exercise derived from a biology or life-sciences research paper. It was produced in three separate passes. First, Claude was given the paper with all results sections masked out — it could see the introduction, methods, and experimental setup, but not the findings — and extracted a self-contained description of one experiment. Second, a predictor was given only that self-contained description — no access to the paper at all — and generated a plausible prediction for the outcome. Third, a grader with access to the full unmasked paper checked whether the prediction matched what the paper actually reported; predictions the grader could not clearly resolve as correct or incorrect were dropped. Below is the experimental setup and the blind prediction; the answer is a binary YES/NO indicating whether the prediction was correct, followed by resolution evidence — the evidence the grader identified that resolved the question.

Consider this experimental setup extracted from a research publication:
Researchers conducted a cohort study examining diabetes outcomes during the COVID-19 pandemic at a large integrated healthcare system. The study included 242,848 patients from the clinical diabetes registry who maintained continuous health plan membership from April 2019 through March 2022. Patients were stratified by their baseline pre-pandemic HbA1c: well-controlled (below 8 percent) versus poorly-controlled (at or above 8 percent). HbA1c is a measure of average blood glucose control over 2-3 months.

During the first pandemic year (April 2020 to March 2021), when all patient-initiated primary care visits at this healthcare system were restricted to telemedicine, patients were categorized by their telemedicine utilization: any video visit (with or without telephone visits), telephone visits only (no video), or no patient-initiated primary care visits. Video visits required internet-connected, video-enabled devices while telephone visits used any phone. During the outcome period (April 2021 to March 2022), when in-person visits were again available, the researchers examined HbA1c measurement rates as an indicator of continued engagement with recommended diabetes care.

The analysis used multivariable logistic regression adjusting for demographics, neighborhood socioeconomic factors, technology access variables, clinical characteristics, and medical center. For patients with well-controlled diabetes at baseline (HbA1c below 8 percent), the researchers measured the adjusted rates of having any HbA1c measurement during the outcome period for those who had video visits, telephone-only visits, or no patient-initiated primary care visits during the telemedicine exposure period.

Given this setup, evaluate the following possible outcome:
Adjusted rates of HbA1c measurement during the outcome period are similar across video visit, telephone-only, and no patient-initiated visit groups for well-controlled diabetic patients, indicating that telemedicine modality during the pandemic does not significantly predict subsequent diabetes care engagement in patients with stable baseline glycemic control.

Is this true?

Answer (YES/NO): NO